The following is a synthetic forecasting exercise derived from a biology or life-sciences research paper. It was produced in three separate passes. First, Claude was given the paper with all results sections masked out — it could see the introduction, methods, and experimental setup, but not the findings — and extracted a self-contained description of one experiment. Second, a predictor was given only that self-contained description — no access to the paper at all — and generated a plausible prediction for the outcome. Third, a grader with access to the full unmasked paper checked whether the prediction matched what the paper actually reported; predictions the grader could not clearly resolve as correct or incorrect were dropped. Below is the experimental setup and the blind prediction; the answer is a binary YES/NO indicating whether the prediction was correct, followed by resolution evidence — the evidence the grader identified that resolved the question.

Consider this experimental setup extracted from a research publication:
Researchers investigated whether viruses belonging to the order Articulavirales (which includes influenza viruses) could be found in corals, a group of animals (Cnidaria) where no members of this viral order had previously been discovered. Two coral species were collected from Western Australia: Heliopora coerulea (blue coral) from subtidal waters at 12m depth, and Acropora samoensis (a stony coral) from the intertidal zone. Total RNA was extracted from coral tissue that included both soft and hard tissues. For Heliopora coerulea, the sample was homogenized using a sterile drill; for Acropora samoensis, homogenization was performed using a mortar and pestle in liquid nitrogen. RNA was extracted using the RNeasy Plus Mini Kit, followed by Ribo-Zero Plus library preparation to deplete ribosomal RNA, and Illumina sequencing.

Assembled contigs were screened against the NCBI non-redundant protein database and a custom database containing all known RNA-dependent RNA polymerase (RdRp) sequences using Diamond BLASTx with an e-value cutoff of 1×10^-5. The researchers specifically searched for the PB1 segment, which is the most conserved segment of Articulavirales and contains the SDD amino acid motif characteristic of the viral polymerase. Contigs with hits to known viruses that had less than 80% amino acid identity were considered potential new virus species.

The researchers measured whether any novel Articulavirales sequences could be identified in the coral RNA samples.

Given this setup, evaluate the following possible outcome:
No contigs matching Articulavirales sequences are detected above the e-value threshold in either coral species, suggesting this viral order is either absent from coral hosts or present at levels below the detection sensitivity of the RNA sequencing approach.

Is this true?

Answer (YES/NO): NO